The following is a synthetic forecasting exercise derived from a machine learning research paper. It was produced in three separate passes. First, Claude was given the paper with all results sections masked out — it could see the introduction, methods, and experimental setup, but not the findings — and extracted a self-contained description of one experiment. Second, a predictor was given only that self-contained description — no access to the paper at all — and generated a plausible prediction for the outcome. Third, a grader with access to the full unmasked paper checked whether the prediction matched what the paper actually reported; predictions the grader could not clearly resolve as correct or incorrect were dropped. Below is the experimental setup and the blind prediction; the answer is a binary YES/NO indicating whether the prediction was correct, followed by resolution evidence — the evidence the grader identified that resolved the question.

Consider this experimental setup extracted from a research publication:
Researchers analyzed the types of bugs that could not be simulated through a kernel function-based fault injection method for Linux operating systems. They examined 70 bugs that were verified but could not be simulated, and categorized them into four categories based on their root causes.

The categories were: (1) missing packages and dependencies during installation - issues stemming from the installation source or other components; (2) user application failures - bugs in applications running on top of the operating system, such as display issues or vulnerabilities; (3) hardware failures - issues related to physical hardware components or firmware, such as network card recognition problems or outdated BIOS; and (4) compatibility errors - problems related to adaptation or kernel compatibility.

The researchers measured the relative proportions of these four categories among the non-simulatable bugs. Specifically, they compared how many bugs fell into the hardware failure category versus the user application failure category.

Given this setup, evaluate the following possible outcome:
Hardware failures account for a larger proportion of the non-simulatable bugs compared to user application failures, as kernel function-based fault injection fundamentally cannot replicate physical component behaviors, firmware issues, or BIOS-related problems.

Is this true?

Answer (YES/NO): NO